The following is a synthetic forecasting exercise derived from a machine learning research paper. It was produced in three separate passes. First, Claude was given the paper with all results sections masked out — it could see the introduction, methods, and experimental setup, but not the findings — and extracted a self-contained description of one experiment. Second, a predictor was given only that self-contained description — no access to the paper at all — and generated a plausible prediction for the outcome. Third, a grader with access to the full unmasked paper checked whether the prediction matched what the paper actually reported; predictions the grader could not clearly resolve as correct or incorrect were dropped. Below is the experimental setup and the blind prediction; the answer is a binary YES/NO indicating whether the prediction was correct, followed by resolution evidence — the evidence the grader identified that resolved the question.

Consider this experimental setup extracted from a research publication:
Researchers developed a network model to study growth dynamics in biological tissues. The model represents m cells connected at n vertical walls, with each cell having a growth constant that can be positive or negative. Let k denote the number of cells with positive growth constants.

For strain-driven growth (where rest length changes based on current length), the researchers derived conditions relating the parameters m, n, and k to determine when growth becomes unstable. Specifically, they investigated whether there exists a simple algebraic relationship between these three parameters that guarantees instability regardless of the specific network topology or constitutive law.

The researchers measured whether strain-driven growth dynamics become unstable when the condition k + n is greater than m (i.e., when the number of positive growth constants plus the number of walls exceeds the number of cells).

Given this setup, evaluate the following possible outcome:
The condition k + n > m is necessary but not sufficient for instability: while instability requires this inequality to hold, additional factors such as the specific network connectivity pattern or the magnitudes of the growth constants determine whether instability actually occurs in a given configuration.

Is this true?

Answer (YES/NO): NO